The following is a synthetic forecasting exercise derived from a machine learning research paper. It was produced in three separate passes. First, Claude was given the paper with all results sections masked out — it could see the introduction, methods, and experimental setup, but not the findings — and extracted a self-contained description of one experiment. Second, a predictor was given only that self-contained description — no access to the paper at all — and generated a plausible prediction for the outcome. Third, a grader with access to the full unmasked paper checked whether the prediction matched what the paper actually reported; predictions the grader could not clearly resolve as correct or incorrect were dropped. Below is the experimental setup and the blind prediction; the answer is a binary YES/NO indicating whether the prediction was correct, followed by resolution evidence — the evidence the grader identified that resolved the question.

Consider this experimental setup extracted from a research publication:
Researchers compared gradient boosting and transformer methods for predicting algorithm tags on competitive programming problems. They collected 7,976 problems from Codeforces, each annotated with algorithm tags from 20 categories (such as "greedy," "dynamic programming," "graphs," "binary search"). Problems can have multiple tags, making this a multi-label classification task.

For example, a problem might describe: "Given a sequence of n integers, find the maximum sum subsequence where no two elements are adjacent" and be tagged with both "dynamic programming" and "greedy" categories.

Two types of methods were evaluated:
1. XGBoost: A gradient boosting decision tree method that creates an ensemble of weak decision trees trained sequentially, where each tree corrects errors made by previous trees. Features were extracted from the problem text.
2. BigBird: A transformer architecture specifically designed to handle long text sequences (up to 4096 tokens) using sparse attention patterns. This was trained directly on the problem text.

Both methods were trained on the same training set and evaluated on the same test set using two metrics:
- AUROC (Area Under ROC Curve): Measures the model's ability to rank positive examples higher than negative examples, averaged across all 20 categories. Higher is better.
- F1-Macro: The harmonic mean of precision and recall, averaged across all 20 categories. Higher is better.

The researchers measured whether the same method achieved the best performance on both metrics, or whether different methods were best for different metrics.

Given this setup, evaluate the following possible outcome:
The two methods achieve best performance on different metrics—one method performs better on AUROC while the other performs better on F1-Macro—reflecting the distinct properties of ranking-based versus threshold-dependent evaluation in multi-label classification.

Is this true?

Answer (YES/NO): YES